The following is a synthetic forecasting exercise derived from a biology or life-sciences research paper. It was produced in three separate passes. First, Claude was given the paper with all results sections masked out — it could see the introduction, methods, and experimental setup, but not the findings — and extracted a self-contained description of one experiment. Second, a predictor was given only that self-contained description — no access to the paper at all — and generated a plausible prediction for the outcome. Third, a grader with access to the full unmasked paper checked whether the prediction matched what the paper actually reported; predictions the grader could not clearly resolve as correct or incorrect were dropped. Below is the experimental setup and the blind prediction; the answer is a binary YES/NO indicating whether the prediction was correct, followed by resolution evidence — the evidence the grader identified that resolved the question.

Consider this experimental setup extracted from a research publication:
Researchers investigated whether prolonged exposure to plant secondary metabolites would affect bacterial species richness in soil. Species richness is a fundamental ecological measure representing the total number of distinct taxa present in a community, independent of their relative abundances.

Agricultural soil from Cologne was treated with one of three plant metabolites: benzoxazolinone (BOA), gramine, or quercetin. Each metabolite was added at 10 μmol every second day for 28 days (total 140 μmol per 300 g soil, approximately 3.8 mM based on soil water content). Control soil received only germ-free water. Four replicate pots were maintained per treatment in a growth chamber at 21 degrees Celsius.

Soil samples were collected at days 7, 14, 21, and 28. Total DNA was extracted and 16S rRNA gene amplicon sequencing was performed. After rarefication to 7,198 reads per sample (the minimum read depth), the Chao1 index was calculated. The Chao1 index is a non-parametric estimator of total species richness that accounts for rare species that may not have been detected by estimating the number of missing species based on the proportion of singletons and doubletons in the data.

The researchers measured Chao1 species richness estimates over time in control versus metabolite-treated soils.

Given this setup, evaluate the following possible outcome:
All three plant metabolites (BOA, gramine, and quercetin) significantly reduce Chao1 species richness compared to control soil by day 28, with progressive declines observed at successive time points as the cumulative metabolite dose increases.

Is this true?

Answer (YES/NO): NO